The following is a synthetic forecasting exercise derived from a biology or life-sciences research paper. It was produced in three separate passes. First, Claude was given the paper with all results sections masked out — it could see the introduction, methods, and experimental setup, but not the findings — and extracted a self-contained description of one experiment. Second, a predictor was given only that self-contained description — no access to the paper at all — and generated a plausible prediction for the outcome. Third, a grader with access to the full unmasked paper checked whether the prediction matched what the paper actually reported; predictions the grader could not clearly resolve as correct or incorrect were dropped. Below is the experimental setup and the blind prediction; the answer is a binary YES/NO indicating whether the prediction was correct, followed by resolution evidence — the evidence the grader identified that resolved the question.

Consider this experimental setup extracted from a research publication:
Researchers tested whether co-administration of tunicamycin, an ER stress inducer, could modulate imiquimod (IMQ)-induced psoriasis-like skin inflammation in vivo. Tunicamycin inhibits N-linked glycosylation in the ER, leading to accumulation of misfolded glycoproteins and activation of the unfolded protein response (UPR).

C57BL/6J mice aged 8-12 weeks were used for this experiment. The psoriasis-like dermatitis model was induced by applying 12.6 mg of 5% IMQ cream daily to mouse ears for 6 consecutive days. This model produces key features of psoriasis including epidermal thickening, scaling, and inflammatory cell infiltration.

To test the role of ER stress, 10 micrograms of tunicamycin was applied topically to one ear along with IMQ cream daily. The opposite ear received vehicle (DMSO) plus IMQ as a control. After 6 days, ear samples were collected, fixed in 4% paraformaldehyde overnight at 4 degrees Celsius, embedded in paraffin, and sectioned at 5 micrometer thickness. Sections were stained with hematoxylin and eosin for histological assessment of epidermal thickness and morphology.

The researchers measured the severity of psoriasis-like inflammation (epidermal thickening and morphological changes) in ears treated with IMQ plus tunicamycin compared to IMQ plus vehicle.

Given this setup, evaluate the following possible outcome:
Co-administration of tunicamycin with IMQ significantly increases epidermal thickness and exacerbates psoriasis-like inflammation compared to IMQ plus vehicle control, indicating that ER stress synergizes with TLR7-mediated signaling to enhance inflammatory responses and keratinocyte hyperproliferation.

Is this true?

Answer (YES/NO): YES